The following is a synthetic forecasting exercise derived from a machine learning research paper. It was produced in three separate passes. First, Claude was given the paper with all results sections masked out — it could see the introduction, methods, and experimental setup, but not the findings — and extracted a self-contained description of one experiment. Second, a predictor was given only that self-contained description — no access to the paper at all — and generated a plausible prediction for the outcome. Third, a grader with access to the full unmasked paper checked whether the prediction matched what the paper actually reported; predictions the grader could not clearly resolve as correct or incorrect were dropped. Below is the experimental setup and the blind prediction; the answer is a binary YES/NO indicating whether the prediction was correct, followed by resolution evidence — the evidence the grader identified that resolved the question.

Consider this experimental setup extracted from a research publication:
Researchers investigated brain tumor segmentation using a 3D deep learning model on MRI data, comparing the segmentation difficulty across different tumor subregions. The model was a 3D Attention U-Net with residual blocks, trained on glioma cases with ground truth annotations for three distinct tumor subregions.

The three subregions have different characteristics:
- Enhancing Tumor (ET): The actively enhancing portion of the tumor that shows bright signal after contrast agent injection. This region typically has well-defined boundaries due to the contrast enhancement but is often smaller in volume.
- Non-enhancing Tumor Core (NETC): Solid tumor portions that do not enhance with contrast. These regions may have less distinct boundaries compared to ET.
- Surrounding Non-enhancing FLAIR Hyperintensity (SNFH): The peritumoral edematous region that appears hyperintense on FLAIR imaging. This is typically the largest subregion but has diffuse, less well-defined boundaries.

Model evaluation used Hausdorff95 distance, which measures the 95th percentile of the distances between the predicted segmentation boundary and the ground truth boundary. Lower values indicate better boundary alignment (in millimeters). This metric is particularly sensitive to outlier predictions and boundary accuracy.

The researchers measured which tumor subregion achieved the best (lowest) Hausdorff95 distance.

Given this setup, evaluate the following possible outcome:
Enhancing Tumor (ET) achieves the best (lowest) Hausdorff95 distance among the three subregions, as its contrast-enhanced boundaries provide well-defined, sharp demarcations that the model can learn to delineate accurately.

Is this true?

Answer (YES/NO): NO